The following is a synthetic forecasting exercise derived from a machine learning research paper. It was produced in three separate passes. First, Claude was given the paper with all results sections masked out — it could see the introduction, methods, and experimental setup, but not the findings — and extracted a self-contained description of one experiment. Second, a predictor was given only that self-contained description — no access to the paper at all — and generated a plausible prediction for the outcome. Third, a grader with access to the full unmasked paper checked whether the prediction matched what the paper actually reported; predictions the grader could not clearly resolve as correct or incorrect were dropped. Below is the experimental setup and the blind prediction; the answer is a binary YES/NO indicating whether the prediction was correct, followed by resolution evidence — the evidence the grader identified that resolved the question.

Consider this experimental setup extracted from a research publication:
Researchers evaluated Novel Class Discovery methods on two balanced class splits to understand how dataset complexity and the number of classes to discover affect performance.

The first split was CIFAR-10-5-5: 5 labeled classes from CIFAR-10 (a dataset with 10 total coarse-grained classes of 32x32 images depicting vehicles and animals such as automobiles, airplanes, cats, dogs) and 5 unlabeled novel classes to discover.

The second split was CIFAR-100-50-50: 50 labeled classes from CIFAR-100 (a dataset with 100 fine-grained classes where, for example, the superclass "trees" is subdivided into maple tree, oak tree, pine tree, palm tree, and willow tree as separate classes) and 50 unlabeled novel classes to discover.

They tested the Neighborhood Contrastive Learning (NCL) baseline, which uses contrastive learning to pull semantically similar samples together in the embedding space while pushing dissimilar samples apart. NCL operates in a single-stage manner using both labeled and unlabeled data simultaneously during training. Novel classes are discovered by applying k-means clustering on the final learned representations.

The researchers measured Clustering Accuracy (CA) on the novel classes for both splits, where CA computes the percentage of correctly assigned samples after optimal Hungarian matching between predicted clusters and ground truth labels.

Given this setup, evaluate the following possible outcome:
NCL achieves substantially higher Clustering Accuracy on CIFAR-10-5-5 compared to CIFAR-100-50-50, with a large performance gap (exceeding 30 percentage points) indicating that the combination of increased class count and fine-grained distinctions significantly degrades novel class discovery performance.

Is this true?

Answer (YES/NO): YES